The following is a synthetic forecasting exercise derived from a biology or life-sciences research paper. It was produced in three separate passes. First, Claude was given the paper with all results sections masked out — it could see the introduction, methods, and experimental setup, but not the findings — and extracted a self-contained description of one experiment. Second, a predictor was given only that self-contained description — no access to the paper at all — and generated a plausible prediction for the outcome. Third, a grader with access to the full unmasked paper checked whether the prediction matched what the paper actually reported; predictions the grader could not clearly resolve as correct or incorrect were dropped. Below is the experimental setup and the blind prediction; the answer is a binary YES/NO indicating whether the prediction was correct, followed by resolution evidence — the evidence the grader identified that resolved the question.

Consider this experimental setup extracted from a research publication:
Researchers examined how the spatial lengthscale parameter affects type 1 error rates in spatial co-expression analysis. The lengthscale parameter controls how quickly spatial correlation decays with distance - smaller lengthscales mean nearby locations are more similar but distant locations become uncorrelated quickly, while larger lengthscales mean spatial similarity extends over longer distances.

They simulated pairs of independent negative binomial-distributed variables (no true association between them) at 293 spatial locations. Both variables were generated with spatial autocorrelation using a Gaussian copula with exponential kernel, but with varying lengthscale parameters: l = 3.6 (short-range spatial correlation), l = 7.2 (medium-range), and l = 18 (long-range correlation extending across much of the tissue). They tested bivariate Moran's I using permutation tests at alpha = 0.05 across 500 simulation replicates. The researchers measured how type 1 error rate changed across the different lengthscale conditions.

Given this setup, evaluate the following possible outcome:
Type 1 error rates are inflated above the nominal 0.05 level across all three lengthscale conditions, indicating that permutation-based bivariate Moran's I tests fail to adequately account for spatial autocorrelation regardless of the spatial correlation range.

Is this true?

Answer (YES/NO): YES